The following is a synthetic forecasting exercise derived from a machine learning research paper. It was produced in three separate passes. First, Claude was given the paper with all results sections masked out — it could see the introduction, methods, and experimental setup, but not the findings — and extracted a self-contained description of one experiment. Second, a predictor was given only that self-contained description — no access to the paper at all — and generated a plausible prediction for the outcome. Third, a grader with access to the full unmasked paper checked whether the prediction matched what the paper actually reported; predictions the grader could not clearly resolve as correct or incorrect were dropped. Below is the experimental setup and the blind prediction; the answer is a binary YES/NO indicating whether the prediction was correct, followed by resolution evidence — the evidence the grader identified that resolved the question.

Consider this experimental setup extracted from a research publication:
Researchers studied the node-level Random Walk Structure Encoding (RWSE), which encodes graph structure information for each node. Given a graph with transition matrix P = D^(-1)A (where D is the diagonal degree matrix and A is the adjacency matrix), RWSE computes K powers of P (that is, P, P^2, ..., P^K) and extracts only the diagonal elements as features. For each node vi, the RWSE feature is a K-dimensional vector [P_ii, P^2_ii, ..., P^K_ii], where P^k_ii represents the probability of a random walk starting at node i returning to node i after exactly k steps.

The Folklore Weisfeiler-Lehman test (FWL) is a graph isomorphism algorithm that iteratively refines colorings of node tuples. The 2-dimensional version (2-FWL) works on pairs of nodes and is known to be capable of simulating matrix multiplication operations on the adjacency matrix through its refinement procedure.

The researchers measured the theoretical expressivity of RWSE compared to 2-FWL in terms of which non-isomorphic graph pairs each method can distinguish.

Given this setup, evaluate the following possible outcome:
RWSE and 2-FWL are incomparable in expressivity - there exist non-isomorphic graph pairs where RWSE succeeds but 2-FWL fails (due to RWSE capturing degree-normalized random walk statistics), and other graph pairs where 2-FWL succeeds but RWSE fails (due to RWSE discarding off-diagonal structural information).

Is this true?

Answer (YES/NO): NO